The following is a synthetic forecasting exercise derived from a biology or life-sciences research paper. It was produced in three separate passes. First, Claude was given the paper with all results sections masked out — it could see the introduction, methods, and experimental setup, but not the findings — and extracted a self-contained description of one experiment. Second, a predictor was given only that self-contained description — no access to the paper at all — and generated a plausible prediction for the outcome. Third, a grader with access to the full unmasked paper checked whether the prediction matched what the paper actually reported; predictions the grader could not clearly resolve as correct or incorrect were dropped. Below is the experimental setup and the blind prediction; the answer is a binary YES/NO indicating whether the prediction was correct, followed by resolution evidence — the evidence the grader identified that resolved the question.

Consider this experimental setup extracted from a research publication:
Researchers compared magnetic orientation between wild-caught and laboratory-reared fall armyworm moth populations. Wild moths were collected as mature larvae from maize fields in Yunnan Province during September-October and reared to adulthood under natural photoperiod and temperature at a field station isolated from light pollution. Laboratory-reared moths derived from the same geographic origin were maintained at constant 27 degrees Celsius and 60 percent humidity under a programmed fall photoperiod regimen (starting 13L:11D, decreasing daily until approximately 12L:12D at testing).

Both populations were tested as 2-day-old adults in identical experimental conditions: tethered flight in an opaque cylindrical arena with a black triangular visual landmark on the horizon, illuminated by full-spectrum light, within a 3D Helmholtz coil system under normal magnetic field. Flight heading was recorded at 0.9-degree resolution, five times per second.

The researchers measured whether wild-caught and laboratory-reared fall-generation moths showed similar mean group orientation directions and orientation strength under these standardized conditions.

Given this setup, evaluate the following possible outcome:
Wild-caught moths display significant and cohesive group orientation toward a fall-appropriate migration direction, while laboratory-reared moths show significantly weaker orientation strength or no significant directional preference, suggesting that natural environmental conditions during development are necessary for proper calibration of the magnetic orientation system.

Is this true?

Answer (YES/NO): NO